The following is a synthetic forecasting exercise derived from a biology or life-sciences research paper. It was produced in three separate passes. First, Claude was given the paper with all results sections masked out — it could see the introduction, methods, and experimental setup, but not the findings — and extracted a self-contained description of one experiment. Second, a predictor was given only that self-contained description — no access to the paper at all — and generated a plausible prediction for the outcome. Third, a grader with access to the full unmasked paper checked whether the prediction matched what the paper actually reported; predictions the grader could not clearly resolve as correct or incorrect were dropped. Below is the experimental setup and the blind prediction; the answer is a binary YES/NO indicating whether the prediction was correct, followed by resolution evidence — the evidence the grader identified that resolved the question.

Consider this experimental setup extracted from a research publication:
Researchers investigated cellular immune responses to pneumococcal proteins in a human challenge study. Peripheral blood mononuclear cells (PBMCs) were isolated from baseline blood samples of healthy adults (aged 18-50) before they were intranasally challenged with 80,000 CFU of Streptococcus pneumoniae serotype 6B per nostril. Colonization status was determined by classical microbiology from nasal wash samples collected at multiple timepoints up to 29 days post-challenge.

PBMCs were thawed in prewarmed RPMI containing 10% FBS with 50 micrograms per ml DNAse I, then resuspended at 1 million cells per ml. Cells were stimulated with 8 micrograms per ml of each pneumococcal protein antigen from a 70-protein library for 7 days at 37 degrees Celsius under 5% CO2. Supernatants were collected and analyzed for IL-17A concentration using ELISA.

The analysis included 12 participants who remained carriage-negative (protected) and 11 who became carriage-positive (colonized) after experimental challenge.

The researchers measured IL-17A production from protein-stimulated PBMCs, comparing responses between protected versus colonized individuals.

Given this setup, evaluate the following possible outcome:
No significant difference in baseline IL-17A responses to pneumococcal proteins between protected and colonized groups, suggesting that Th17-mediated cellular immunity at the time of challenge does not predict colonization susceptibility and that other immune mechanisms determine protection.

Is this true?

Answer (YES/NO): NO